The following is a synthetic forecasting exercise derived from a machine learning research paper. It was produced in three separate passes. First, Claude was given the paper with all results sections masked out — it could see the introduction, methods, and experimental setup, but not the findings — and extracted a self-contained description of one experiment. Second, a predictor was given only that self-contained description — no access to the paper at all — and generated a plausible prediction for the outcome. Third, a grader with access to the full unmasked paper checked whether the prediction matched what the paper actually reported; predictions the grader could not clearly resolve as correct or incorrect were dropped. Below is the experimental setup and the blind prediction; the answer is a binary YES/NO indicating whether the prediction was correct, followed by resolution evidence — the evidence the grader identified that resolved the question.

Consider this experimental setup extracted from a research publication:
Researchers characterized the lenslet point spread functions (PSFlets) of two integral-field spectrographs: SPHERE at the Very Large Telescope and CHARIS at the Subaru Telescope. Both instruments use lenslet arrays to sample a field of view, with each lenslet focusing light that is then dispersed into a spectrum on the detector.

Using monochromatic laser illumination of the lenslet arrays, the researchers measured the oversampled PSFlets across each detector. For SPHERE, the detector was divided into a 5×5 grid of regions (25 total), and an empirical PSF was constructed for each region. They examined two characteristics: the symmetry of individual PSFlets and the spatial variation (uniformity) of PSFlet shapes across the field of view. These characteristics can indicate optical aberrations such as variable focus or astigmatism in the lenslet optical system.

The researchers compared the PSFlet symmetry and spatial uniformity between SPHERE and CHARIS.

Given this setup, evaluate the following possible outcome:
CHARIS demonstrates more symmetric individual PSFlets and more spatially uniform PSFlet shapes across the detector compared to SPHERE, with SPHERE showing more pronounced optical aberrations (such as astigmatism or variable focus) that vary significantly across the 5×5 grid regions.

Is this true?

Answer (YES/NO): NO